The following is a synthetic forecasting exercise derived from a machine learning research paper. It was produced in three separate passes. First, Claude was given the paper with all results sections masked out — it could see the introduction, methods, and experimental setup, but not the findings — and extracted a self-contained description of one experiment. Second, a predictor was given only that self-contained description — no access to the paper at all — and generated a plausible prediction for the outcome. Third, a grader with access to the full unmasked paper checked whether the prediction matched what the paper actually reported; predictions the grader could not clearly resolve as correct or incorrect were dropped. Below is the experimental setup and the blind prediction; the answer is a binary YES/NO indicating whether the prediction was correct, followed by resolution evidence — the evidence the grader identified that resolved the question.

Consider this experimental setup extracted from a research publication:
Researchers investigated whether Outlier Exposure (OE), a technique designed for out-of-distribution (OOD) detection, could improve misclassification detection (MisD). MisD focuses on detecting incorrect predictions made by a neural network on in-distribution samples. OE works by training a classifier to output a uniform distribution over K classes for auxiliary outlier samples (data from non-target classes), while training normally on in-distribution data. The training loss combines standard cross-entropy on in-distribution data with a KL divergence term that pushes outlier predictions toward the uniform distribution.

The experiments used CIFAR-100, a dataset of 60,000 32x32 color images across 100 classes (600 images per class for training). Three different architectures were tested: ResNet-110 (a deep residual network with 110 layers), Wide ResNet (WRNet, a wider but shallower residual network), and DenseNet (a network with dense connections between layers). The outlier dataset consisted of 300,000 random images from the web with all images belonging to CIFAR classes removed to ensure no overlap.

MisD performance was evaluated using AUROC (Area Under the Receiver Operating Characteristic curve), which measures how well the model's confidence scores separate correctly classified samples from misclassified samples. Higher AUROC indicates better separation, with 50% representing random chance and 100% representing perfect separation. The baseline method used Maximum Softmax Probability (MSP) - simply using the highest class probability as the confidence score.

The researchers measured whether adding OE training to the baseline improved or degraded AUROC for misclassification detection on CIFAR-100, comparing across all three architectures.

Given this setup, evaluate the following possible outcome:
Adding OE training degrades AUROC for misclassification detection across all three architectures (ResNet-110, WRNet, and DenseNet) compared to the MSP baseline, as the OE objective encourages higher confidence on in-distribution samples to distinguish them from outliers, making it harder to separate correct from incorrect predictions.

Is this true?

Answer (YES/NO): YES